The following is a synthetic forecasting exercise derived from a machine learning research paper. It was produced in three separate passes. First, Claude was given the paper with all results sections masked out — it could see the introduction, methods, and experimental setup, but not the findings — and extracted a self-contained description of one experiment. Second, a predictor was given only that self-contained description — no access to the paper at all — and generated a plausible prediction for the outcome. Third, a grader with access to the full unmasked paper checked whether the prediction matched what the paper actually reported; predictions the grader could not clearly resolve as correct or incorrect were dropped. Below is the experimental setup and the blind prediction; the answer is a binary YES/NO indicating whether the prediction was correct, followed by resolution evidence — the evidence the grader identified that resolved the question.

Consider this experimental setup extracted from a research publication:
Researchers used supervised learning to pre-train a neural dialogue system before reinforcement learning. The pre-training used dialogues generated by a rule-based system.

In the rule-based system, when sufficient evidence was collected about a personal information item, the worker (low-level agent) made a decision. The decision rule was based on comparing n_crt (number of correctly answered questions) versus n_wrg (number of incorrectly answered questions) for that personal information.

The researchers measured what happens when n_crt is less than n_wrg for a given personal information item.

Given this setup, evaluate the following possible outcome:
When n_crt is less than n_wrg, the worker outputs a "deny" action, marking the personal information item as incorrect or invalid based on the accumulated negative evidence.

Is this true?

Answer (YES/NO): YES